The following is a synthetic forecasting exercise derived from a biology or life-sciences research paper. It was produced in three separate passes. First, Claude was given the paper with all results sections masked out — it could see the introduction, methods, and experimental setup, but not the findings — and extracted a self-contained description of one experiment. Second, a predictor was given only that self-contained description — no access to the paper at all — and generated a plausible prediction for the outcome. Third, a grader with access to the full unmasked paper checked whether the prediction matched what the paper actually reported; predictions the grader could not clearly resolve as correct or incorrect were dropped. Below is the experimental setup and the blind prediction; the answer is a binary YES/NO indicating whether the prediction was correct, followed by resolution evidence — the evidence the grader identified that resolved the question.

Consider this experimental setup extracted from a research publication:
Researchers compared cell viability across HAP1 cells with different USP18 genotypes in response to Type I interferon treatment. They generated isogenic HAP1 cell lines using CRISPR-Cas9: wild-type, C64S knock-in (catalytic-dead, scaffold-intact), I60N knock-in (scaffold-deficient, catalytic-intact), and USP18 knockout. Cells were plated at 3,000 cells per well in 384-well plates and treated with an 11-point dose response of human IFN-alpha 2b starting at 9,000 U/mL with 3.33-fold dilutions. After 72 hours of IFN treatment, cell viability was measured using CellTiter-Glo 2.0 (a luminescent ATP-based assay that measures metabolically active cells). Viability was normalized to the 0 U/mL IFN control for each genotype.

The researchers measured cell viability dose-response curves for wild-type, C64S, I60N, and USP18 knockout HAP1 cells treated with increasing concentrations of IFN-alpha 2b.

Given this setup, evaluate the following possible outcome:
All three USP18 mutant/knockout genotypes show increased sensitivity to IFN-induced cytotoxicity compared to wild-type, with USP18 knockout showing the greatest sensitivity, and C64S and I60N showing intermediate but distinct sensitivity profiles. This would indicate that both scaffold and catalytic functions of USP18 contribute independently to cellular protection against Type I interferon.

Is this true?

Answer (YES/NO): NO